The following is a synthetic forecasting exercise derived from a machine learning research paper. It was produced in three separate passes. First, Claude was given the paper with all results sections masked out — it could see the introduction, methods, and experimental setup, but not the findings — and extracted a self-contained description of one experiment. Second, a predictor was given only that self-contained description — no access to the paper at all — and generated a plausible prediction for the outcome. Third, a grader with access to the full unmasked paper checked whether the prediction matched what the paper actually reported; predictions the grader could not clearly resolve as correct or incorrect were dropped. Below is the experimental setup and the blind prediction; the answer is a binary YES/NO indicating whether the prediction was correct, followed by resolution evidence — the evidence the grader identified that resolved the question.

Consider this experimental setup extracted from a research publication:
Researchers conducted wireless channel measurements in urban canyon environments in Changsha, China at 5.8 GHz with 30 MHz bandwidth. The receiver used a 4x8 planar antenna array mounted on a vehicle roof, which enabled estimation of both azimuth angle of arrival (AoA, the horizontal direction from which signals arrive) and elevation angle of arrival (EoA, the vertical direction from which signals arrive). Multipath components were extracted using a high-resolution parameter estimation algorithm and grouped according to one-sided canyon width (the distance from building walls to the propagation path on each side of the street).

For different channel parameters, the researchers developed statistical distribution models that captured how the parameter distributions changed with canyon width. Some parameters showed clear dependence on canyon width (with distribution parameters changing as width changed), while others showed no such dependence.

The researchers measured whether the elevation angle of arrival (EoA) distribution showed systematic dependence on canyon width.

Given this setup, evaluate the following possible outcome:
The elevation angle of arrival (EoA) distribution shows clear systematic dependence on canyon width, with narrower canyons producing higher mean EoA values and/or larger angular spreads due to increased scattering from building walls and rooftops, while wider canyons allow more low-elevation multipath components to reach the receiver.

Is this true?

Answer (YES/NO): NO